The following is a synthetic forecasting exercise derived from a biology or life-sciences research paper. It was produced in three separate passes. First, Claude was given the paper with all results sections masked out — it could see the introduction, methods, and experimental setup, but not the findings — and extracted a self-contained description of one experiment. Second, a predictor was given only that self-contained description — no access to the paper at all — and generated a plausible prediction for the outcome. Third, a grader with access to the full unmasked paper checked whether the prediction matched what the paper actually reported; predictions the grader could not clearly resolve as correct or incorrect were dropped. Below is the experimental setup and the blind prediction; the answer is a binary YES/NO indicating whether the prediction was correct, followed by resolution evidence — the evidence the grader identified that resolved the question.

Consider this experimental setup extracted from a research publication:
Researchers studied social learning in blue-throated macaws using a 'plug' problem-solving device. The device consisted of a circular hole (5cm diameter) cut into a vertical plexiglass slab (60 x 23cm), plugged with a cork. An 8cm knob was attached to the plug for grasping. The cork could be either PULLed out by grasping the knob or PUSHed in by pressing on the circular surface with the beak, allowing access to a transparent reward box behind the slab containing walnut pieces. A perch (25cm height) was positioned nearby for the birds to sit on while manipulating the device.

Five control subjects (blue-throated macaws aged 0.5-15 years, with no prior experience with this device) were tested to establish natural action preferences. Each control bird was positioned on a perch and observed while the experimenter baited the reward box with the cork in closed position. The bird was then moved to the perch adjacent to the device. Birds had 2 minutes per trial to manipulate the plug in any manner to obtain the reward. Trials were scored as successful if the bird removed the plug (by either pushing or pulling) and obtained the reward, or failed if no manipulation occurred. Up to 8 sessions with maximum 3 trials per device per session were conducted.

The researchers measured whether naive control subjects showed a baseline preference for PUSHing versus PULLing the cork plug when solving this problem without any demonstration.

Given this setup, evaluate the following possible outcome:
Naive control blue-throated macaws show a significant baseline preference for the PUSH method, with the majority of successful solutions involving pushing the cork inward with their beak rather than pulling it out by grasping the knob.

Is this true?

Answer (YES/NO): NO